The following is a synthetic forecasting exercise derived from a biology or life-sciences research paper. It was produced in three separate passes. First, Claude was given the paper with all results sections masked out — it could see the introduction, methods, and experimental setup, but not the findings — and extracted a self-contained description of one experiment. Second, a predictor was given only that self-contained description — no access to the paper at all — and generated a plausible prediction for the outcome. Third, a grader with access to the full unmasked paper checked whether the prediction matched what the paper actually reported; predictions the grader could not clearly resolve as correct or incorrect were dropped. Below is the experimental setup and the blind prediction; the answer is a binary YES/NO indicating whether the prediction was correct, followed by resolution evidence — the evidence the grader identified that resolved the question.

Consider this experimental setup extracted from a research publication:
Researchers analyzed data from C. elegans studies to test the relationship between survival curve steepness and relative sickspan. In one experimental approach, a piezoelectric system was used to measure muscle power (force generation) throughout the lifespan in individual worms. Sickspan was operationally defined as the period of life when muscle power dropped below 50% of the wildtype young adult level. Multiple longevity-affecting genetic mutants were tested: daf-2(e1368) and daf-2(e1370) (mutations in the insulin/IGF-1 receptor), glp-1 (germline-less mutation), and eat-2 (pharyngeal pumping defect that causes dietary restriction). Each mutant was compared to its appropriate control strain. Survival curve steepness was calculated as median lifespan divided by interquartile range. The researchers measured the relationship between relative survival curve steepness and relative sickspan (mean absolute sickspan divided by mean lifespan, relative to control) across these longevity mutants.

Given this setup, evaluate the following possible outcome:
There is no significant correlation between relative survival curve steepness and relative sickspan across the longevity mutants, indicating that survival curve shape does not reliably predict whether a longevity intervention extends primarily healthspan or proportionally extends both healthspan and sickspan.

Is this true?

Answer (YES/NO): NO